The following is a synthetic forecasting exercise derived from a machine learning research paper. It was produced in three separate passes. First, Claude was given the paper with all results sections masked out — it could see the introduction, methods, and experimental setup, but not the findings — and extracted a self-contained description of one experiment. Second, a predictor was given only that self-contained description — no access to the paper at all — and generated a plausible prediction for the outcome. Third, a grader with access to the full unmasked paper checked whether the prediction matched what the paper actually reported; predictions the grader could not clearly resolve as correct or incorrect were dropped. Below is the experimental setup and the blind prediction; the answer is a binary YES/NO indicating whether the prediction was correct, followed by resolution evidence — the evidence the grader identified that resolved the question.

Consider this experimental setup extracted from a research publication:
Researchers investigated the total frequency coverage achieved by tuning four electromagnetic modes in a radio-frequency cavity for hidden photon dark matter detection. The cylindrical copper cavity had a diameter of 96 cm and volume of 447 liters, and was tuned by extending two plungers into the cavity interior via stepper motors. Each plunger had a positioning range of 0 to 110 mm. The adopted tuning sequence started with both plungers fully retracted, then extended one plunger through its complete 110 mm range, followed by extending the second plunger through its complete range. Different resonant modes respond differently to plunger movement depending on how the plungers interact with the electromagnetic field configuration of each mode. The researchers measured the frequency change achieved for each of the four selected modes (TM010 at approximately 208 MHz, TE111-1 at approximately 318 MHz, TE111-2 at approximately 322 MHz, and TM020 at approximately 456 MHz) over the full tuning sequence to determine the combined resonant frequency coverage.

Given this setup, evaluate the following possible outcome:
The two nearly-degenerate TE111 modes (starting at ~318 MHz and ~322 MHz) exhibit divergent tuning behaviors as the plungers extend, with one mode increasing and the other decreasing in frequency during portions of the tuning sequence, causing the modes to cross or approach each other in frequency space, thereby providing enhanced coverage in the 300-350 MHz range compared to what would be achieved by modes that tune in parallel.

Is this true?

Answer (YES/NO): NO